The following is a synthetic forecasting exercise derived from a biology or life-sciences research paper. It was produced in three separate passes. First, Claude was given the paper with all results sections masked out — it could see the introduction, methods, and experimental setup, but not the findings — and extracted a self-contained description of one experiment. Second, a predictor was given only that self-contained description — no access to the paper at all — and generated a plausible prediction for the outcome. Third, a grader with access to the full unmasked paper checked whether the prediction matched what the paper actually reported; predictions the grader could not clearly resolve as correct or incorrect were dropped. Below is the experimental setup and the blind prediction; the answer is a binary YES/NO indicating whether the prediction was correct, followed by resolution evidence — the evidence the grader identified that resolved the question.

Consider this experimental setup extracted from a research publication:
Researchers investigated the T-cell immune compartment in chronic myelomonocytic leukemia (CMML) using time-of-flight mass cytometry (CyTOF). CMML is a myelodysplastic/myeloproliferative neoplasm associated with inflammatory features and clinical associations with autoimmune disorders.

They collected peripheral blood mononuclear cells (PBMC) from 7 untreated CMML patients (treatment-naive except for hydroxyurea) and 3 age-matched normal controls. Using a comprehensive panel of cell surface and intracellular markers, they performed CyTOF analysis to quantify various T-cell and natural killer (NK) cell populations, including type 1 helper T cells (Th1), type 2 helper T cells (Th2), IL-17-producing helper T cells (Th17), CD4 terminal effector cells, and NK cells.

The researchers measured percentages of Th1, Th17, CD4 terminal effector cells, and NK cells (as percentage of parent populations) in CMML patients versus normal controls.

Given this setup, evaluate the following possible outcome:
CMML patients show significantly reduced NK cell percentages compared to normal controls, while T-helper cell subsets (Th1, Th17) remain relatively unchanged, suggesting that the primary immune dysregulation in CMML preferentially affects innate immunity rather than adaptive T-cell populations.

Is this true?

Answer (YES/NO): NO